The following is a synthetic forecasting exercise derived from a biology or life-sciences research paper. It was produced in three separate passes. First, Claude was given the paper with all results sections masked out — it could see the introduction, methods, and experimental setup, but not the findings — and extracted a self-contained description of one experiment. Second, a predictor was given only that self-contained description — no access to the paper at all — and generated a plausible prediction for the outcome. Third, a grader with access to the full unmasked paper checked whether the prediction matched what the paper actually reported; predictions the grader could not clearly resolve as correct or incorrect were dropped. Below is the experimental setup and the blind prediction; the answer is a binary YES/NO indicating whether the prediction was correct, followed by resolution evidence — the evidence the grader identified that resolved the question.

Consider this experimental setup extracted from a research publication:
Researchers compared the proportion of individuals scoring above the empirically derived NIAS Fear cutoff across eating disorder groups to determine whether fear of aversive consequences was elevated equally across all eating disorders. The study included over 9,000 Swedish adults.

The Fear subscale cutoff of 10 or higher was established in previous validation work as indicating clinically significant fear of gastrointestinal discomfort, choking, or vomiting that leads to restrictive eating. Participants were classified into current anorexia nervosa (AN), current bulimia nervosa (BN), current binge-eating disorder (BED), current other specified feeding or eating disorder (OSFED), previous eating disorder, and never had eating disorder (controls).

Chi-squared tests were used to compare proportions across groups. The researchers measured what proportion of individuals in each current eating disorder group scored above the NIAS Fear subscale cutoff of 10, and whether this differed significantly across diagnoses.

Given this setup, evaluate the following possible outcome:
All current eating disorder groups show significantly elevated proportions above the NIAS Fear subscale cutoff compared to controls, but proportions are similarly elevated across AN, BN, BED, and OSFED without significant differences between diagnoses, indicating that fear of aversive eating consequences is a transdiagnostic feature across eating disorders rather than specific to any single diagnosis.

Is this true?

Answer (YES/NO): NO